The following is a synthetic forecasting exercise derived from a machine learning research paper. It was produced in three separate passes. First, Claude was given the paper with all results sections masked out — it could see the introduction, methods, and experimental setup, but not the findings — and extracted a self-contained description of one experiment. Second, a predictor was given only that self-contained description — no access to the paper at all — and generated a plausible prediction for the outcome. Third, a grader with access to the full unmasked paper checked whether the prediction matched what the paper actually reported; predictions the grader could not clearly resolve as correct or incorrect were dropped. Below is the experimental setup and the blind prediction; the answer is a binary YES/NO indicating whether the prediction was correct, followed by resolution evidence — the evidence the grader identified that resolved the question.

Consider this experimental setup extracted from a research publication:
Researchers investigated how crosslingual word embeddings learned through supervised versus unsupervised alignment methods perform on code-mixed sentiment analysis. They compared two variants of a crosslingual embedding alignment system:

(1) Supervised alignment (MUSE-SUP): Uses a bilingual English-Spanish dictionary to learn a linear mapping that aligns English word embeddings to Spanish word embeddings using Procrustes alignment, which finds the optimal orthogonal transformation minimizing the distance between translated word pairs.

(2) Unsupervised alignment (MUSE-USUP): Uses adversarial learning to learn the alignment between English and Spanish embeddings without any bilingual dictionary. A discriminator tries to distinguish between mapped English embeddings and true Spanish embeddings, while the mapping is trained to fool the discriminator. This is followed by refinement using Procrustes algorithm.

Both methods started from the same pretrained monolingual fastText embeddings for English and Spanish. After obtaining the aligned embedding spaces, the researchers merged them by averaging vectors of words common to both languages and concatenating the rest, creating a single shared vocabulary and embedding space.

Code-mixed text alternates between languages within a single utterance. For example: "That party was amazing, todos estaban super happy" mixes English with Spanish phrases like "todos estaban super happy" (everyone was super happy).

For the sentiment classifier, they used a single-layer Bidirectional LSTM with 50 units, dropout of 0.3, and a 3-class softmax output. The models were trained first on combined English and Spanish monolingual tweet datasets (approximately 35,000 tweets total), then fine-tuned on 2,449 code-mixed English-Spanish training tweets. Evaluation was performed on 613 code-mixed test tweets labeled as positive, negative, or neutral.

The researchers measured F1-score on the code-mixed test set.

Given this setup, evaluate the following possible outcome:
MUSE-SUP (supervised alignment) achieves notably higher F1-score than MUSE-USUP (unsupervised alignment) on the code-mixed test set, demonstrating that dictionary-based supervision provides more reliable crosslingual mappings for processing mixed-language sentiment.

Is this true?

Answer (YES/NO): NO